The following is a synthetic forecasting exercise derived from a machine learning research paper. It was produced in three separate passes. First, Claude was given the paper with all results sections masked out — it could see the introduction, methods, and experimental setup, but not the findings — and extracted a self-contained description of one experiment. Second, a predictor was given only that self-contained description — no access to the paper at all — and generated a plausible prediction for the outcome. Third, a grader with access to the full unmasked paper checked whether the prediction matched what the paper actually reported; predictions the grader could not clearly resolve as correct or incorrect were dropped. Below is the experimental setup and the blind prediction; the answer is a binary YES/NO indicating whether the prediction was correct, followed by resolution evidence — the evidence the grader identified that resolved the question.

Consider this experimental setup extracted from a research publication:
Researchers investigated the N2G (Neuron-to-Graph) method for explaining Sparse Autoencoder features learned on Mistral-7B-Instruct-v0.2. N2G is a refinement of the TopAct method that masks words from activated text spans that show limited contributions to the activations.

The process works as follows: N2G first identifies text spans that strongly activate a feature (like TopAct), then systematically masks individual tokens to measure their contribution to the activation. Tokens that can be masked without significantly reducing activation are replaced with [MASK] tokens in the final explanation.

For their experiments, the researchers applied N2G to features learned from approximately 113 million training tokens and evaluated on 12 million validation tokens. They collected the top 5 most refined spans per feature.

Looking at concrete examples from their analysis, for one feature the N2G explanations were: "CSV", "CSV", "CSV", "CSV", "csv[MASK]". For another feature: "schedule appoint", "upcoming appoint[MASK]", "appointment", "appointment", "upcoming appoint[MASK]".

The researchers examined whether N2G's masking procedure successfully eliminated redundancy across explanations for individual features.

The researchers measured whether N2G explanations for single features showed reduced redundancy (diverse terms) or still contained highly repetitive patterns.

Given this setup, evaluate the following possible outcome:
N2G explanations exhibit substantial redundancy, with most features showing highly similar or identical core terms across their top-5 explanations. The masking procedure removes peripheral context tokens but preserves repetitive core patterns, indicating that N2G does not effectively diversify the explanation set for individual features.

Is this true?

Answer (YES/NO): YES